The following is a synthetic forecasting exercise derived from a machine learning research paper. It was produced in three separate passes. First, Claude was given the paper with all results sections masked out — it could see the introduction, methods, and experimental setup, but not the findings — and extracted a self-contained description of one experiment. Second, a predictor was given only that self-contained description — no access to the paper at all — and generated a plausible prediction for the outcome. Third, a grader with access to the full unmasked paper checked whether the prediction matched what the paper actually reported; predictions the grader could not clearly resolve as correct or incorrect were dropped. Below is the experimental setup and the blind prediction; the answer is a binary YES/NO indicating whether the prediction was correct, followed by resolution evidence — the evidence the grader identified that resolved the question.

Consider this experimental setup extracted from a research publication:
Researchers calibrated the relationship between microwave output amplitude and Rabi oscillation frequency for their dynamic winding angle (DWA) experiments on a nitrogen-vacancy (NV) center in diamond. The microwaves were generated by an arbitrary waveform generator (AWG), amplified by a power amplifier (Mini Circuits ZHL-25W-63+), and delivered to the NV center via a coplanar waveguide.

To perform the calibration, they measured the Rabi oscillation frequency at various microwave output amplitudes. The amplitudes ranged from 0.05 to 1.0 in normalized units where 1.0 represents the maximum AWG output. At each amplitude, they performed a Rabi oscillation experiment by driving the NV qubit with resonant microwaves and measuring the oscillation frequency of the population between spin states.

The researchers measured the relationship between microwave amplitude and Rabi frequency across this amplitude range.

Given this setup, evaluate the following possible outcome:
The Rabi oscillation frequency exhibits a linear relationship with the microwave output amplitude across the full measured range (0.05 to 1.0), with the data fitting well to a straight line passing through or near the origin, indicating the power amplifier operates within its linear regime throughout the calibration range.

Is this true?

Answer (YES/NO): NO